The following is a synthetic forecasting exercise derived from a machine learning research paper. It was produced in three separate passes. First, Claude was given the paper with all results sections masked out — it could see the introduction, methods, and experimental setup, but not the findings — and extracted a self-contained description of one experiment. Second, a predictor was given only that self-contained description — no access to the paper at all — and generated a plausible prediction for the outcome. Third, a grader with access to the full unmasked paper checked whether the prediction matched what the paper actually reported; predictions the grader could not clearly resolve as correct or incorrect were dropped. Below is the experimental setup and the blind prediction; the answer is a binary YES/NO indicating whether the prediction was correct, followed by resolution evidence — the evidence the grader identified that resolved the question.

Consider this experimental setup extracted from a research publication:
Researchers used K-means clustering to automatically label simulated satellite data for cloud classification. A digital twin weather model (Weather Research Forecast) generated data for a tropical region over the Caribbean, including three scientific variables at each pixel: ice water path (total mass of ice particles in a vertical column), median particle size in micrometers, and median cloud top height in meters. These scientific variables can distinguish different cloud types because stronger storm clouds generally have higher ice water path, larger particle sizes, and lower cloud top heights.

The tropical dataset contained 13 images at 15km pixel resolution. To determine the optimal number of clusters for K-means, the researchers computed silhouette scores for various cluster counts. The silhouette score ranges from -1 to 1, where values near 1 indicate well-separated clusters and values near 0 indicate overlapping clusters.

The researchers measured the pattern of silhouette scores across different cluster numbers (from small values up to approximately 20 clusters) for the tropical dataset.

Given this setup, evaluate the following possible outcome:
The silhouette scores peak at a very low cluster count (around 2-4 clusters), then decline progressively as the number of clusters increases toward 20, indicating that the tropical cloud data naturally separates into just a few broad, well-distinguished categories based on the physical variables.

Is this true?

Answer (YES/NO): NO